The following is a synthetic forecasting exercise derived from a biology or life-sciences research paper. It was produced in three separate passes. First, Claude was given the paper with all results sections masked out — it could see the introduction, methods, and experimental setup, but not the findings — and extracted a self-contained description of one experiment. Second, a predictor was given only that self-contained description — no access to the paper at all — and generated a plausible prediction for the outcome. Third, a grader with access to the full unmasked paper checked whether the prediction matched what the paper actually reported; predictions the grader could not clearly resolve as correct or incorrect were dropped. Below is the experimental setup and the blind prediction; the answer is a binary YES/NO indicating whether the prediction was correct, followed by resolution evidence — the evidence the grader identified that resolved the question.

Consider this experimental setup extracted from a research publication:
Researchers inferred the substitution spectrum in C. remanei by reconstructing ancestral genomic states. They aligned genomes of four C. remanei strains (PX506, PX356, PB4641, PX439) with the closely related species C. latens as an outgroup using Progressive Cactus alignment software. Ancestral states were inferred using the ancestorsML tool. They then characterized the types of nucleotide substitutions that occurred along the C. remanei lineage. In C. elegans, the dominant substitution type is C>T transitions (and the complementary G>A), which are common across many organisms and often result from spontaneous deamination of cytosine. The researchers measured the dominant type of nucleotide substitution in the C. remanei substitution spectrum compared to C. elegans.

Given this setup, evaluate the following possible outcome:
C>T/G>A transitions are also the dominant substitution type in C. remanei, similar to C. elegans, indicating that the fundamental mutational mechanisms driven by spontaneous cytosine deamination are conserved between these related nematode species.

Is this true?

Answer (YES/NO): YES